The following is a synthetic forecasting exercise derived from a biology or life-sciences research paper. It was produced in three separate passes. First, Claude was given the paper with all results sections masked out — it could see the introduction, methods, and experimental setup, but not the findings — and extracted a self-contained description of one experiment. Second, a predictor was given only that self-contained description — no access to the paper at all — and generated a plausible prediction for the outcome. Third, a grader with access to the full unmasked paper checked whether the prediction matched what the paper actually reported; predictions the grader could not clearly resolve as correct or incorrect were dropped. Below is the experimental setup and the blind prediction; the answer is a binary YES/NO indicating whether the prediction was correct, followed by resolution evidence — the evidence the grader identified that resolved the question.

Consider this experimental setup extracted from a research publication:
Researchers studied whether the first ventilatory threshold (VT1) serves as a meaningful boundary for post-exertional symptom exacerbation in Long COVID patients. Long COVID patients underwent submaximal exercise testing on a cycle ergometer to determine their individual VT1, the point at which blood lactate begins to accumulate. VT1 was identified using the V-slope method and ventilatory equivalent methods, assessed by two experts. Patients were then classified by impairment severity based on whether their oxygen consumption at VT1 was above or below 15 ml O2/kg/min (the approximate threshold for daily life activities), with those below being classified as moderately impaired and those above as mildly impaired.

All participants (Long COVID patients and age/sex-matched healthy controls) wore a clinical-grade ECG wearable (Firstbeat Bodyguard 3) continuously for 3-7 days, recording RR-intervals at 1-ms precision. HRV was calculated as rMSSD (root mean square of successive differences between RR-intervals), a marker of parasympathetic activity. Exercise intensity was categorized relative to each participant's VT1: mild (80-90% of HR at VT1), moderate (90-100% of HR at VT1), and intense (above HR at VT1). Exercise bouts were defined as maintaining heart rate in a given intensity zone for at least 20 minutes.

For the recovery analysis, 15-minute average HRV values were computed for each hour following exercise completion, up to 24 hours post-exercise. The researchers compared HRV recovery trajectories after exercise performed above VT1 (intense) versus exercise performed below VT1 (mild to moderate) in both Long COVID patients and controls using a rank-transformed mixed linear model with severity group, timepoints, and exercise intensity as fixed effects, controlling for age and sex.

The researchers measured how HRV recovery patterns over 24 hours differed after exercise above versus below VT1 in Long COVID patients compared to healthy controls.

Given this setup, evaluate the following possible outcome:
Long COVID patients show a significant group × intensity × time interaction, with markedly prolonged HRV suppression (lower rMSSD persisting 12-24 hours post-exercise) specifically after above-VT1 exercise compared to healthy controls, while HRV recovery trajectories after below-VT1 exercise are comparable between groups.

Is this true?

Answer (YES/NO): NO